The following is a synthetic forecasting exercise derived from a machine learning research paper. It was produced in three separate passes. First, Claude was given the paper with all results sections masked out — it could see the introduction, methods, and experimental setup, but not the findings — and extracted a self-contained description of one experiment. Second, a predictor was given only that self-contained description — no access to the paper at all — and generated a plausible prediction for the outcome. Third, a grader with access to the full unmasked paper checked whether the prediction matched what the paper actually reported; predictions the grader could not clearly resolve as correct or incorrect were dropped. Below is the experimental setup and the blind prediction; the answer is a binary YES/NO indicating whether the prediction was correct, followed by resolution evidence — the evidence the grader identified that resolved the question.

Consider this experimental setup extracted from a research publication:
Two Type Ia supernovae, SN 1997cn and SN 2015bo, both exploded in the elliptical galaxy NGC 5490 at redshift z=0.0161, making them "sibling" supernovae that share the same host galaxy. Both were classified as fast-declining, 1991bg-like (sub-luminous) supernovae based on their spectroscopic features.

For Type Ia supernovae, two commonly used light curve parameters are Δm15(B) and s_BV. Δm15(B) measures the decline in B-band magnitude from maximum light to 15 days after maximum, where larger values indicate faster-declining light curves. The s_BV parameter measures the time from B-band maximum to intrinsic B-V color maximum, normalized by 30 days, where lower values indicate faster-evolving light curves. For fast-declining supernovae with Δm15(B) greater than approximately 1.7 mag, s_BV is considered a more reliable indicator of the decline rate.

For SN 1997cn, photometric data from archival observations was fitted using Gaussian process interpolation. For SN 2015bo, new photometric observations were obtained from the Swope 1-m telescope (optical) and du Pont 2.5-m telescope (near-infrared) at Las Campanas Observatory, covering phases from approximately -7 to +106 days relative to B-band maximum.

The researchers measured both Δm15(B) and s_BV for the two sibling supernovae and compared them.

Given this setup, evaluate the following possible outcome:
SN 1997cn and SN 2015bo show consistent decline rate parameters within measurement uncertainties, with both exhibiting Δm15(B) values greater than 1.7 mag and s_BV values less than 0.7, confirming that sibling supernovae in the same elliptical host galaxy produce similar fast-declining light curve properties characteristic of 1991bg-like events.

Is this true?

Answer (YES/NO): NO